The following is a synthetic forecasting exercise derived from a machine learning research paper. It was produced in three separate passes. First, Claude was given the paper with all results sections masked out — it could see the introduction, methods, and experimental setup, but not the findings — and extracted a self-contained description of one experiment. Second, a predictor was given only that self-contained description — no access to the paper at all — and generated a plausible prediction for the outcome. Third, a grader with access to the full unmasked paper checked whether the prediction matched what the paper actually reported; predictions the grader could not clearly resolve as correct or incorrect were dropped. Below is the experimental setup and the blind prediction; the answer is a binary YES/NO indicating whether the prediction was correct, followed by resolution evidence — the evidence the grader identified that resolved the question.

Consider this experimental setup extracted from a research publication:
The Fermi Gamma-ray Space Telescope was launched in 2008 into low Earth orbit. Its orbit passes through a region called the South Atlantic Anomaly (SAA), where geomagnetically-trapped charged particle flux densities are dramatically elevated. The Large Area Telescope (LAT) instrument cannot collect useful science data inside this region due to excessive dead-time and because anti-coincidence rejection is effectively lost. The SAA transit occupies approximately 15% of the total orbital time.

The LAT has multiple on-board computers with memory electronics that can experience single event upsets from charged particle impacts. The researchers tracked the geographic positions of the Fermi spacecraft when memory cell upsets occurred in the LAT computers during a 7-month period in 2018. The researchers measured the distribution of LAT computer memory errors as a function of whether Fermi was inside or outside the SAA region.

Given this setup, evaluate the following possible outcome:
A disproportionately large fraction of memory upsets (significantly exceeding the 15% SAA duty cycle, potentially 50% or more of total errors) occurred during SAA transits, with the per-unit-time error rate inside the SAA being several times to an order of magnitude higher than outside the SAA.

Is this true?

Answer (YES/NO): YES